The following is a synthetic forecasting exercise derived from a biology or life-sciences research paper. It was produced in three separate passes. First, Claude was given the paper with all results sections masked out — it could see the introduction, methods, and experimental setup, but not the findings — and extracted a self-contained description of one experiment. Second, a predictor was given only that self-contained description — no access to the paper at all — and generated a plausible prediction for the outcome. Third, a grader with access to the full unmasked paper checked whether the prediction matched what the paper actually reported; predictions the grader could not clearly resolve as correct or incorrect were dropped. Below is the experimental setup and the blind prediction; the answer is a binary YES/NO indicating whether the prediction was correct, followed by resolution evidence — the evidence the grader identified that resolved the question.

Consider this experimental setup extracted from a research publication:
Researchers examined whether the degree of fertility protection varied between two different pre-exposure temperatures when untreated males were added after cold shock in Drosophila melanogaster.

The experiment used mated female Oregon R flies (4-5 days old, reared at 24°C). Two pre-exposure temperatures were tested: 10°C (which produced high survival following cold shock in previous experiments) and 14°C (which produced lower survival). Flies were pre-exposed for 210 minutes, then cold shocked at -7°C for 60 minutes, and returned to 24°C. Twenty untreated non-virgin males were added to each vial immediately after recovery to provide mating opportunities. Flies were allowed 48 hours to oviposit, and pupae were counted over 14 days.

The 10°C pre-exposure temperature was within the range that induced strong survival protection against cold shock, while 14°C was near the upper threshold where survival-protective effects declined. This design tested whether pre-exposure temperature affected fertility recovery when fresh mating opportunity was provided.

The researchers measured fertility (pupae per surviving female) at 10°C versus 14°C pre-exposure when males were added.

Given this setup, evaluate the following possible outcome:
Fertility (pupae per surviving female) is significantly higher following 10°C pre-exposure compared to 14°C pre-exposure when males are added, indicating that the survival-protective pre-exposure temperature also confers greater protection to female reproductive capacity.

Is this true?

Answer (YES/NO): NO